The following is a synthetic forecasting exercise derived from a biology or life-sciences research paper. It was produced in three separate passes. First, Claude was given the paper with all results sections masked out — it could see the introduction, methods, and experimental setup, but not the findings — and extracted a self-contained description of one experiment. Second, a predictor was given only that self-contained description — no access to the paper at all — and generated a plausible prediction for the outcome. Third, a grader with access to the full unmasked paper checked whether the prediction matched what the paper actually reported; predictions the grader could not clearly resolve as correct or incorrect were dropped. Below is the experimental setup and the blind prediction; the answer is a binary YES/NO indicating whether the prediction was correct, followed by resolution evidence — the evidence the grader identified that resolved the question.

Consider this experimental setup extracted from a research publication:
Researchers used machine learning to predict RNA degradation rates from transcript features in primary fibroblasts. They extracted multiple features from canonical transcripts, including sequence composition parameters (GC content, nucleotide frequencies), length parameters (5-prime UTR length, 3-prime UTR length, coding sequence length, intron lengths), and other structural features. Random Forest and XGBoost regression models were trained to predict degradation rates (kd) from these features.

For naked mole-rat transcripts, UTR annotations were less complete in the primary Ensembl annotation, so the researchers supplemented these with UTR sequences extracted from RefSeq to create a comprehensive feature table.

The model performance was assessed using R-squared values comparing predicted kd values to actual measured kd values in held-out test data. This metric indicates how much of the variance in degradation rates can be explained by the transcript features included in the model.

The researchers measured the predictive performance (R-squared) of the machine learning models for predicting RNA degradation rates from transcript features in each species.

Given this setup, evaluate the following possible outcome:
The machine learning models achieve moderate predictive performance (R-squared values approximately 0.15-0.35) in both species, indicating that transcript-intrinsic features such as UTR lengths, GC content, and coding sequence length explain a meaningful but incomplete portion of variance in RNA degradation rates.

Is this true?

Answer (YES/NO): NO